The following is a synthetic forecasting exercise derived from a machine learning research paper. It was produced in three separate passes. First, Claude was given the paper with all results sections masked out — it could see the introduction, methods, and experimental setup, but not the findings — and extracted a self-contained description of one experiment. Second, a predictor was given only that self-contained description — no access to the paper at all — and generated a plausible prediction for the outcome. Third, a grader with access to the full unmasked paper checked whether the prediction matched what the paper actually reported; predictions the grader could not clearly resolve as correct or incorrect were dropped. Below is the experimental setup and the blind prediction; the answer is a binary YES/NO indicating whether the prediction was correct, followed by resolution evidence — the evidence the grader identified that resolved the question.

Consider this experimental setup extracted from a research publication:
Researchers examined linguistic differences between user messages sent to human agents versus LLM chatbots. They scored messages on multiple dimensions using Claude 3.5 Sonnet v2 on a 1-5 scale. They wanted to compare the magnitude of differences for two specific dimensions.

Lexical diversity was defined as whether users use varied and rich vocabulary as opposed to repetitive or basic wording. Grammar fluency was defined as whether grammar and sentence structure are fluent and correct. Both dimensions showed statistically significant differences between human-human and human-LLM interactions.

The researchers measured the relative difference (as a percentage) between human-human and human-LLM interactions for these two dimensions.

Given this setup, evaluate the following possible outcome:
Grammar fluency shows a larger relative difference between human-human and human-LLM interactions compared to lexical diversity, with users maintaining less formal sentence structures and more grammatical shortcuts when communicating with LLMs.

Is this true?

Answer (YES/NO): YES